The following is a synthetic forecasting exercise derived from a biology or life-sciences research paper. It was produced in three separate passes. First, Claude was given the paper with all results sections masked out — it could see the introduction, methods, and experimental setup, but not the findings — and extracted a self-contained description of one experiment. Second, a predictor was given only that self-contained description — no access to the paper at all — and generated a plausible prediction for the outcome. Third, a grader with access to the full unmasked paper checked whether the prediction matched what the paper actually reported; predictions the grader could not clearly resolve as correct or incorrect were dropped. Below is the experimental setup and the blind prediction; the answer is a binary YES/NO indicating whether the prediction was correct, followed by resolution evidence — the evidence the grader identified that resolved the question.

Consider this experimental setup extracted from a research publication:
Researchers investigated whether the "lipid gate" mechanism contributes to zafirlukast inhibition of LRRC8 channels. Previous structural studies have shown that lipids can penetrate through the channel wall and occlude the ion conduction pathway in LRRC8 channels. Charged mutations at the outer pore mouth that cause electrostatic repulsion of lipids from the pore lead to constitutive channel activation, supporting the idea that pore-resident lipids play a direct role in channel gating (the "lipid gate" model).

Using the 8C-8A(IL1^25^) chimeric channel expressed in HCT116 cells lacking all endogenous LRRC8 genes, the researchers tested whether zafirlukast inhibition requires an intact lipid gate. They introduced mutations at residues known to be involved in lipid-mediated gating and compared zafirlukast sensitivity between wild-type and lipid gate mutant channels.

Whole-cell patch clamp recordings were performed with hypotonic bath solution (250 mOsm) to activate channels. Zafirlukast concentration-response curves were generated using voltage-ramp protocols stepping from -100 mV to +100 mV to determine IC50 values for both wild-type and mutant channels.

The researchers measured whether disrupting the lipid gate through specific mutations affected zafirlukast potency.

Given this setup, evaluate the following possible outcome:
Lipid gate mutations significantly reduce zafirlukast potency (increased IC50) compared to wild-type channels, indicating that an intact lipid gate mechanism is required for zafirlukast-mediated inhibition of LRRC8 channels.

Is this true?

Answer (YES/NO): NO